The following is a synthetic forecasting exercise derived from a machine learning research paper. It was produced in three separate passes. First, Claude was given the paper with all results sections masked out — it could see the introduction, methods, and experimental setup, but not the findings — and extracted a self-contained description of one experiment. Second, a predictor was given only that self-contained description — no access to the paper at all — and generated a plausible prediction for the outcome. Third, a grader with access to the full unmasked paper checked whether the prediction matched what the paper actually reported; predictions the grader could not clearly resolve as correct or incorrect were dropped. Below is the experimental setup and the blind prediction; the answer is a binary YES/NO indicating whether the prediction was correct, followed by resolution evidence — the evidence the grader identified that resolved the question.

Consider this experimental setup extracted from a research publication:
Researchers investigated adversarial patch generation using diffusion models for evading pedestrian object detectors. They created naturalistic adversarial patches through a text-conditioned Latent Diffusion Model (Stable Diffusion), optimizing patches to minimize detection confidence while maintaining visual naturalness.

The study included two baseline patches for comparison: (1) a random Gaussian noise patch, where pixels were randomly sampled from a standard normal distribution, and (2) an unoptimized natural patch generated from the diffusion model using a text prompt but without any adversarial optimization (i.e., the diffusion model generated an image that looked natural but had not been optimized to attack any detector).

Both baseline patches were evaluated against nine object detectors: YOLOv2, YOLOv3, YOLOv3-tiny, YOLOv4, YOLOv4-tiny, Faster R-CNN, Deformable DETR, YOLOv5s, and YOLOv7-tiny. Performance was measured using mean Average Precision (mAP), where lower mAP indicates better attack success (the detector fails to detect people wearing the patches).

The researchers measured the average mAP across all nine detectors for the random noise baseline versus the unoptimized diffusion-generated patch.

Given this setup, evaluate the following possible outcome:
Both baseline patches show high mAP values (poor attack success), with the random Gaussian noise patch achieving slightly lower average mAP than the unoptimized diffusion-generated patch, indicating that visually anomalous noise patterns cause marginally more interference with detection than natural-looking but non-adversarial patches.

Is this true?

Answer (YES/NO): NO